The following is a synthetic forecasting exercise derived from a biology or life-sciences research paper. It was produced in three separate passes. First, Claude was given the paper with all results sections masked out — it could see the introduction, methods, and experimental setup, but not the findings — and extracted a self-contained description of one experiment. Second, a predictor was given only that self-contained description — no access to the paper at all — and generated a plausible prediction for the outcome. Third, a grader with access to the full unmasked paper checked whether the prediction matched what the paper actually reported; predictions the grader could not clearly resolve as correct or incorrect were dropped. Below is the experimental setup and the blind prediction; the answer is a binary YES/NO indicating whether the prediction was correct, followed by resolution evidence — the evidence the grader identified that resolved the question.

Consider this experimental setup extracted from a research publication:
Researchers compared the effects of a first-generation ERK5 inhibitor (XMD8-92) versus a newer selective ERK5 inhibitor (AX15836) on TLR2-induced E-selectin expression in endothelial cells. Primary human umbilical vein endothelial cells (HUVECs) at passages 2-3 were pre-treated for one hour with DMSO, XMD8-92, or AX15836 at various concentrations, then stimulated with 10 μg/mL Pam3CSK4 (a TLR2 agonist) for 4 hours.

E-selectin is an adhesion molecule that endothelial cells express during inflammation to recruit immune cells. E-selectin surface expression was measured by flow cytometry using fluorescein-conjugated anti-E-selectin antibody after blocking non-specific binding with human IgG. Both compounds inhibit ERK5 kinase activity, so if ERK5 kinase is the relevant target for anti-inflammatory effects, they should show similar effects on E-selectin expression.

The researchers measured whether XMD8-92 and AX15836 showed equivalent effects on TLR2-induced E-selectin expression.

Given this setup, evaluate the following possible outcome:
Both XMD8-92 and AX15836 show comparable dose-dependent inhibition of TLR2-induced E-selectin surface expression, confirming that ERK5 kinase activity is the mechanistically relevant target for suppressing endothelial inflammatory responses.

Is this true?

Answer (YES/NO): NO